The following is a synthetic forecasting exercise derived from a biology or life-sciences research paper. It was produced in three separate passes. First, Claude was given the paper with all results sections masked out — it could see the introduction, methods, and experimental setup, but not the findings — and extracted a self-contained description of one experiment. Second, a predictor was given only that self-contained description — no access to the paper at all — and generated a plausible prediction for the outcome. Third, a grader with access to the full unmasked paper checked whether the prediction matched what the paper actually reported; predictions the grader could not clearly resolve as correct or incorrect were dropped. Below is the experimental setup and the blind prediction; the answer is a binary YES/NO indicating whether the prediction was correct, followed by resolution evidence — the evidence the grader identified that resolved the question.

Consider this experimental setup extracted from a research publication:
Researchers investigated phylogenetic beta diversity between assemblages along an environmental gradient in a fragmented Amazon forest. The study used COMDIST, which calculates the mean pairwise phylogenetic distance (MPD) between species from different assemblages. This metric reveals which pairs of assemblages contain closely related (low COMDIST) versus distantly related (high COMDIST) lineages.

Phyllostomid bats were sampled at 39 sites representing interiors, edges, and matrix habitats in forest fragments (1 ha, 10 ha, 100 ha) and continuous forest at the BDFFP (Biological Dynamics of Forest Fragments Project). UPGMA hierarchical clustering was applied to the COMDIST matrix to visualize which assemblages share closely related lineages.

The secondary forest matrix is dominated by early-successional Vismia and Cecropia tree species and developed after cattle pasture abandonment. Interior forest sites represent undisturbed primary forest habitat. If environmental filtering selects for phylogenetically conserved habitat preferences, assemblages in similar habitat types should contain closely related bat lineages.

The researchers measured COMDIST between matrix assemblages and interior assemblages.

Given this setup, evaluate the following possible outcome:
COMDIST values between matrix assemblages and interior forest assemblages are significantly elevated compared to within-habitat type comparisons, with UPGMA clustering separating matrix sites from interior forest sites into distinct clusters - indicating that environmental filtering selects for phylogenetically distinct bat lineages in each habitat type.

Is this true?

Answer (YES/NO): NO